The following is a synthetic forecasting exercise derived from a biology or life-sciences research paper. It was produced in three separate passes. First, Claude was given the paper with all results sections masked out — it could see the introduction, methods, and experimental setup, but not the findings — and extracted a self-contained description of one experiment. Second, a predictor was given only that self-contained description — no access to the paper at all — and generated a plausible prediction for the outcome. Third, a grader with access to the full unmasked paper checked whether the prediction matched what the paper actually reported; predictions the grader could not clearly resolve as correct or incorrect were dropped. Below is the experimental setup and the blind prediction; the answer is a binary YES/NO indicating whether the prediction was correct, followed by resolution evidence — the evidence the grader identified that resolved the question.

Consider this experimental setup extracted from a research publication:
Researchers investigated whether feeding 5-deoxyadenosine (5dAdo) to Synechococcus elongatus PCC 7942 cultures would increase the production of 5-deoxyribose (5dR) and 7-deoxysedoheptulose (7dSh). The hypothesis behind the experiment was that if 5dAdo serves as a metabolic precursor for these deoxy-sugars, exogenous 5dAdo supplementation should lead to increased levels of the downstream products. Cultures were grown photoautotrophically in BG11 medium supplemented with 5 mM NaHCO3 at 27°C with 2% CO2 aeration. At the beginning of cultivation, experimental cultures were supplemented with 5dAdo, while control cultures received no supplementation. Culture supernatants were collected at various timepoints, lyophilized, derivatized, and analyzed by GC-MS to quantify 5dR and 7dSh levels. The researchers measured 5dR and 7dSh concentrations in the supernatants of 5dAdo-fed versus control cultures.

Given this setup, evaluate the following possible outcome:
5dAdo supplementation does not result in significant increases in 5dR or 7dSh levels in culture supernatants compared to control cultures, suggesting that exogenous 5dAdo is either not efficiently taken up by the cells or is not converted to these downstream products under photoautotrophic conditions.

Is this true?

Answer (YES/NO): NO